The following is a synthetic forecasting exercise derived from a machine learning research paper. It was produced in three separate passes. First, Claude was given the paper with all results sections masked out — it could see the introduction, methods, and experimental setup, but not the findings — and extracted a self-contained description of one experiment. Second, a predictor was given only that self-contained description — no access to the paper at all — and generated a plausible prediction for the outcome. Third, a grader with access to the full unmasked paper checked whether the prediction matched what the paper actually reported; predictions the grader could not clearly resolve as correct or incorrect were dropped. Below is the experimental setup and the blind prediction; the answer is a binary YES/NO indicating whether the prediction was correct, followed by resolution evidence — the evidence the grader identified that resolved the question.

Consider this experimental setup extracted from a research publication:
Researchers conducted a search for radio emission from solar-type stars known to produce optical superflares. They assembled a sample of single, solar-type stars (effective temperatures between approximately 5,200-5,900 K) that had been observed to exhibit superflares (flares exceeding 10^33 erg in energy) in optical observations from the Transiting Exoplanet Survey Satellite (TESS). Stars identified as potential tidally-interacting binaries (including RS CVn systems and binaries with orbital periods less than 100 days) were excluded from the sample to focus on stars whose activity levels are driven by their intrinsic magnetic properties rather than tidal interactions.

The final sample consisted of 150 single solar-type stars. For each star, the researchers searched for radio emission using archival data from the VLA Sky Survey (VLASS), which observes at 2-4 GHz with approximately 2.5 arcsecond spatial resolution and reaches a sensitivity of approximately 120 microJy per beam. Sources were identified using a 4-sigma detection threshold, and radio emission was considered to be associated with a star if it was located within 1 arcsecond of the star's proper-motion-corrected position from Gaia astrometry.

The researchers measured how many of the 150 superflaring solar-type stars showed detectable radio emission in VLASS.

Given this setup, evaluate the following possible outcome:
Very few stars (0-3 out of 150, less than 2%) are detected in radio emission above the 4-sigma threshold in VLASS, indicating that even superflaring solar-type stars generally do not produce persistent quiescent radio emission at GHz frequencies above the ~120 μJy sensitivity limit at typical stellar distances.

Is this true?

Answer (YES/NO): NO